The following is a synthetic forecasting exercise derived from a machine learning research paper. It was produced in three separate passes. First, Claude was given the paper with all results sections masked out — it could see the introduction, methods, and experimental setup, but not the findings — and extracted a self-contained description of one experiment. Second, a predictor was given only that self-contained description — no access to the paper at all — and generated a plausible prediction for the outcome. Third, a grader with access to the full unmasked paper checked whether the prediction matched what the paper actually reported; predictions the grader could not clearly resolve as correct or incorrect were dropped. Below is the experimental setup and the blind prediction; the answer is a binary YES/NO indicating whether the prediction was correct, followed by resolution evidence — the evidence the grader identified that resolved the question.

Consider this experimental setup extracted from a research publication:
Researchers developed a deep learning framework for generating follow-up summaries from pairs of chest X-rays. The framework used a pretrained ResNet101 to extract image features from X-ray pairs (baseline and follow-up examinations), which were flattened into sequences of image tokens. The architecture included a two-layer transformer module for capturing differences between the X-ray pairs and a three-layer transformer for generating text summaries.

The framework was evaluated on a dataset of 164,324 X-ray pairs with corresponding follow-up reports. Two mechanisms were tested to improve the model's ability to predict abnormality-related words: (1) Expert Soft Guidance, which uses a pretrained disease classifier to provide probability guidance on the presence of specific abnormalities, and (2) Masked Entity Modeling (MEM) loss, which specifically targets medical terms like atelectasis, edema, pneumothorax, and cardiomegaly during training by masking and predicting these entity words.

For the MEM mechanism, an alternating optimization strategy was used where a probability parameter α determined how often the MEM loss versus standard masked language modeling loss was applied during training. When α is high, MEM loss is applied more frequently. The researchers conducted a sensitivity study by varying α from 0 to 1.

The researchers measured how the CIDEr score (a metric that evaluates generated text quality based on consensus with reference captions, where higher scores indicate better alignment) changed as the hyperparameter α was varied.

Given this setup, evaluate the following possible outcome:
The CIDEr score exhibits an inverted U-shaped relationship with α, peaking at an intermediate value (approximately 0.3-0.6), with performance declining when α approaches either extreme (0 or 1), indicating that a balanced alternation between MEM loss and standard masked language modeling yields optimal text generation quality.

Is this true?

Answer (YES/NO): NO